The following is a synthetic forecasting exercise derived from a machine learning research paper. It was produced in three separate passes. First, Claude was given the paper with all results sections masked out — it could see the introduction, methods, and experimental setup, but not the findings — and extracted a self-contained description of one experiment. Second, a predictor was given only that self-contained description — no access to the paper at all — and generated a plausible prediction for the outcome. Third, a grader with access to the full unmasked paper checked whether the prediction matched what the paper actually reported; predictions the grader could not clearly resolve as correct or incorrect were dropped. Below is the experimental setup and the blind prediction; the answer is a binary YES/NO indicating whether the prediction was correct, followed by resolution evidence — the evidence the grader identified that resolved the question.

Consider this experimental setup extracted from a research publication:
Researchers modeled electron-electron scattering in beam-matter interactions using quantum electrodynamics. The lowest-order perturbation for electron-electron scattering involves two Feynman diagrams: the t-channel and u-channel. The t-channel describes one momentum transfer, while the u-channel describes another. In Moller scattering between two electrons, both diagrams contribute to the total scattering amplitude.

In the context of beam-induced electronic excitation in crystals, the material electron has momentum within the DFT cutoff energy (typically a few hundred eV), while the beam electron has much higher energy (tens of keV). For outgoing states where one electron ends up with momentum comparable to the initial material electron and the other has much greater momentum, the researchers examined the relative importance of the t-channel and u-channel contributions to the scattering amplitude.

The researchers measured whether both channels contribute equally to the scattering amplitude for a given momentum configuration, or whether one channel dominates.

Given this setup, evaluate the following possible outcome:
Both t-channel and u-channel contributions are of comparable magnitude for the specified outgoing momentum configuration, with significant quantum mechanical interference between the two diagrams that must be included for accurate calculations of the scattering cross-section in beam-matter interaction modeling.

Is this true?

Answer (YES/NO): NO